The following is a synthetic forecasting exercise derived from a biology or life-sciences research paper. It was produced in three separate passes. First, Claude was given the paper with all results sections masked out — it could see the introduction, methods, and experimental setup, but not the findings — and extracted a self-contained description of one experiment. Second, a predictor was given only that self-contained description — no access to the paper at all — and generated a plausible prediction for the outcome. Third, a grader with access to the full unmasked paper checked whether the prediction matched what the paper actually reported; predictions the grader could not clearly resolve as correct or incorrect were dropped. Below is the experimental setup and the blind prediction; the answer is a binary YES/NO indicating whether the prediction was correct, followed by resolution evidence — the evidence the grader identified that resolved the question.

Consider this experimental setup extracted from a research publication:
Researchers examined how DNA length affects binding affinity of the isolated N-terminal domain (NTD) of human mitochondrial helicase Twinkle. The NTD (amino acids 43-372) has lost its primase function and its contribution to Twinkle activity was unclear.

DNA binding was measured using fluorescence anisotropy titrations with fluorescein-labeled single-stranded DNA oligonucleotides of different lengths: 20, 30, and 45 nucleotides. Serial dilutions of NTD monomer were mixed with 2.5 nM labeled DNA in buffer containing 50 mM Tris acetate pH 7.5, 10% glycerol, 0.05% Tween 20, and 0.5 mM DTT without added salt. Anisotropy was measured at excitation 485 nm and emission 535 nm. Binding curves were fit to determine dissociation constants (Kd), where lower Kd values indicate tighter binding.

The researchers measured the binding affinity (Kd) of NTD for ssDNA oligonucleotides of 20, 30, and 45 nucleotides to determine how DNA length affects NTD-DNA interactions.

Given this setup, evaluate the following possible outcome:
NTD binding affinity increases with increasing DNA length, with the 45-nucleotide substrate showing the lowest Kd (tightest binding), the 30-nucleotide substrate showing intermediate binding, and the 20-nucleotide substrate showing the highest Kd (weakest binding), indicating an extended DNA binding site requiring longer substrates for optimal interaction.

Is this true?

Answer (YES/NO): NO